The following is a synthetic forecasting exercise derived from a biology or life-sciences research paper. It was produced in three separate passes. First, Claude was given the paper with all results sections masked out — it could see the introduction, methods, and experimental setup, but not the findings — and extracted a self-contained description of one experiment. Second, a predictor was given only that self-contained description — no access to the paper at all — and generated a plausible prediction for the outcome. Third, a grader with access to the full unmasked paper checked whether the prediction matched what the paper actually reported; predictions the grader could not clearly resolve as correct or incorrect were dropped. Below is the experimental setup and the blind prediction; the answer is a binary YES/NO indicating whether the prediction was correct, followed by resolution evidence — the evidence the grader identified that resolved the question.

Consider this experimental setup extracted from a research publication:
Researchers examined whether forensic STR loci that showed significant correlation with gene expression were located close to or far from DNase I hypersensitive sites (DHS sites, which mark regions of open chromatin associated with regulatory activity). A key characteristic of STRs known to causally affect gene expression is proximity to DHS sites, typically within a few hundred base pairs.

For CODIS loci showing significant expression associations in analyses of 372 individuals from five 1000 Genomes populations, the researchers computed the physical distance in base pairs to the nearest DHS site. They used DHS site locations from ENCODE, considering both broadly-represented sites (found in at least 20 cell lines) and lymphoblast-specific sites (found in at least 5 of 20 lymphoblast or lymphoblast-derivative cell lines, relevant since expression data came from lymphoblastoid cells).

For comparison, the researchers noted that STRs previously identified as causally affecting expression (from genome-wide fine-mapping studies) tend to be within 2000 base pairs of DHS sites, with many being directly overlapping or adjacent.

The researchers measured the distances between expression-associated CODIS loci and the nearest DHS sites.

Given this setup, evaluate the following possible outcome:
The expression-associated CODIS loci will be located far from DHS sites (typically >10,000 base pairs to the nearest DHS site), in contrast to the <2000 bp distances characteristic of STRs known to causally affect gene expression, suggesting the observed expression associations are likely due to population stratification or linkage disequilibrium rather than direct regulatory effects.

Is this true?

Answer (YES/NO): NO